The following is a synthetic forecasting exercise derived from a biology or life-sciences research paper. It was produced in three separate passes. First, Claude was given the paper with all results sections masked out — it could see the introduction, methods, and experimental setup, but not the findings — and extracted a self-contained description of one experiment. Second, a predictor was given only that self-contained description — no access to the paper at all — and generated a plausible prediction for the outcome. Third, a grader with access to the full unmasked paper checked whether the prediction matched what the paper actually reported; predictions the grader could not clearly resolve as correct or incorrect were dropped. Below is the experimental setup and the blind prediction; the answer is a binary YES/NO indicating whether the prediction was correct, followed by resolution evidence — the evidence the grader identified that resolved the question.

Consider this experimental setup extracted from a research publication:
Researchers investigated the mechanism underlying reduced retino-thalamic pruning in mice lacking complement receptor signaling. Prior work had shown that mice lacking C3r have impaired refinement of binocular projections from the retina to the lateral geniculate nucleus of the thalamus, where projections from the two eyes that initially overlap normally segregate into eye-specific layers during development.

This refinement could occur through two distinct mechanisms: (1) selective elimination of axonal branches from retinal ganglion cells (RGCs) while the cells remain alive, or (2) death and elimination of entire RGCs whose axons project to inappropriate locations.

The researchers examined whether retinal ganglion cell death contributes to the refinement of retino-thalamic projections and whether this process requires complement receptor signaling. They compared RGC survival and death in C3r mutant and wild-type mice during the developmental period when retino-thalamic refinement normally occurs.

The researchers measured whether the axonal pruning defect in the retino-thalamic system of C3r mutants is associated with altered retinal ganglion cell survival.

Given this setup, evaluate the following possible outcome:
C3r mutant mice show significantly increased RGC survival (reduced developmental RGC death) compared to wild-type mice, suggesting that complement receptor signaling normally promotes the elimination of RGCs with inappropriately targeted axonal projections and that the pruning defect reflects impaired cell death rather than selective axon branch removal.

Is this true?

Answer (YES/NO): YES